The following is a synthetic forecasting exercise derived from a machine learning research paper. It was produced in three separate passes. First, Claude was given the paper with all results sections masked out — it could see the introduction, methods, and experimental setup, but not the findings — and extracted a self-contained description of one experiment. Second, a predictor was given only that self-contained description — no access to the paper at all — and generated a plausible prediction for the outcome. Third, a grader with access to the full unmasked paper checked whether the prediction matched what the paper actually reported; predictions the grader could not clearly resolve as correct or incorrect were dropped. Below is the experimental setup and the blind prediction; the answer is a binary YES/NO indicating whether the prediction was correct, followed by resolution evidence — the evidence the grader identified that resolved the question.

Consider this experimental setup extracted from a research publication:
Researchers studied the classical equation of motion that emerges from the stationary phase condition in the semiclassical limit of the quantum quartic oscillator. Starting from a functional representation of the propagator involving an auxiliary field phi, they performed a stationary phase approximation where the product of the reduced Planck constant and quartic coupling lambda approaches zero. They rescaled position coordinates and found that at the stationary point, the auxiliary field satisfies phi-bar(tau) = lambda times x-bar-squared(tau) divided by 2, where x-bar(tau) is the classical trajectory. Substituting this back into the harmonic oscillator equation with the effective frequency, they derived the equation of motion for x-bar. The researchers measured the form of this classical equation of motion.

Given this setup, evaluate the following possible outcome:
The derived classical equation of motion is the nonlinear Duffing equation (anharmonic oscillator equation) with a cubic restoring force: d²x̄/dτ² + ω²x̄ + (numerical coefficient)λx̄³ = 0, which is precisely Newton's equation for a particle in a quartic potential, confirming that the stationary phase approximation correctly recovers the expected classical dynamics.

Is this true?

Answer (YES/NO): YES